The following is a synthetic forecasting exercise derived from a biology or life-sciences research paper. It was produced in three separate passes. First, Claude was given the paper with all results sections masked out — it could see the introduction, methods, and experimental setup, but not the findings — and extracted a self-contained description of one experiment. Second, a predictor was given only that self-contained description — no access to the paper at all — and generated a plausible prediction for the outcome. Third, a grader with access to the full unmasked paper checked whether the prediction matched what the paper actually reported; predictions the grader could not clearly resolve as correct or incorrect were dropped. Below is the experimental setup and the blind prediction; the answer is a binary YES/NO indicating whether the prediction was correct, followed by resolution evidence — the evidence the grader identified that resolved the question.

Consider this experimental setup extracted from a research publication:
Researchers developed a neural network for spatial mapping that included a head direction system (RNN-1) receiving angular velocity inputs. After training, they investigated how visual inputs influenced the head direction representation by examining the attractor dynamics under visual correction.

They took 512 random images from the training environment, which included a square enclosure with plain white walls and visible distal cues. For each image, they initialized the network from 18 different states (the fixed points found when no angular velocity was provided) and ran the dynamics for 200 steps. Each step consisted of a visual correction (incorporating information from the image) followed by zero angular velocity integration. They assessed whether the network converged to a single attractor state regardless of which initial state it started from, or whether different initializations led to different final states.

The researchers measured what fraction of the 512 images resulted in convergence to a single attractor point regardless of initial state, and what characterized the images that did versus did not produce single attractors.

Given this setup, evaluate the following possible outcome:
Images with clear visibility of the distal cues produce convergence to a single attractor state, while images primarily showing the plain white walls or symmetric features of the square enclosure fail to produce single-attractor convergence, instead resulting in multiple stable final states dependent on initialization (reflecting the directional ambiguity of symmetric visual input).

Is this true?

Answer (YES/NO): YES